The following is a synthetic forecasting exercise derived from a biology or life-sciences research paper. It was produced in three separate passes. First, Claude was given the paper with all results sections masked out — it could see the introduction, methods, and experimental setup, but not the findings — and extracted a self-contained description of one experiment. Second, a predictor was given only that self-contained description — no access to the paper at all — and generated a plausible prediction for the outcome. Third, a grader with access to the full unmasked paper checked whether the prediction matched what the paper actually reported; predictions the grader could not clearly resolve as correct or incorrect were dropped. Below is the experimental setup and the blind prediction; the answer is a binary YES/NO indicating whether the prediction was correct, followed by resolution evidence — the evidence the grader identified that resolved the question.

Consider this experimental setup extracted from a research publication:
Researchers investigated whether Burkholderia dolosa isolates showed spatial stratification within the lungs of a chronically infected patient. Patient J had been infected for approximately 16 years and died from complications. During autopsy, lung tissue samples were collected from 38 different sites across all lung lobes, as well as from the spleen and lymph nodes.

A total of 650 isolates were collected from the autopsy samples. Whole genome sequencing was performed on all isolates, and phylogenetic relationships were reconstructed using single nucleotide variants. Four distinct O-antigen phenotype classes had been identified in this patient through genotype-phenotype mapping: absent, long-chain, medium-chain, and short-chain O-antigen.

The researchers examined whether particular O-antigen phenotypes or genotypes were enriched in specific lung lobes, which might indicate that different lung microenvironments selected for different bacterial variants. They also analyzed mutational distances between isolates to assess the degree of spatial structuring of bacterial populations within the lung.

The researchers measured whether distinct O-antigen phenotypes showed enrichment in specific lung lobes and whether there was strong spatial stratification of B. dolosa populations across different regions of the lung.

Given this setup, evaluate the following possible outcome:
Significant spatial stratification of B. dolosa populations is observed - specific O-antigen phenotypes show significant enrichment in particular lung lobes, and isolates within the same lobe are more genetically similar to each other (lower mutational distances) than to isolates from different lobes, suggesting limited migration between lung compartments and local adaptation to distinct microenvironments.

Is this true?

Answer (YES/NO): NO